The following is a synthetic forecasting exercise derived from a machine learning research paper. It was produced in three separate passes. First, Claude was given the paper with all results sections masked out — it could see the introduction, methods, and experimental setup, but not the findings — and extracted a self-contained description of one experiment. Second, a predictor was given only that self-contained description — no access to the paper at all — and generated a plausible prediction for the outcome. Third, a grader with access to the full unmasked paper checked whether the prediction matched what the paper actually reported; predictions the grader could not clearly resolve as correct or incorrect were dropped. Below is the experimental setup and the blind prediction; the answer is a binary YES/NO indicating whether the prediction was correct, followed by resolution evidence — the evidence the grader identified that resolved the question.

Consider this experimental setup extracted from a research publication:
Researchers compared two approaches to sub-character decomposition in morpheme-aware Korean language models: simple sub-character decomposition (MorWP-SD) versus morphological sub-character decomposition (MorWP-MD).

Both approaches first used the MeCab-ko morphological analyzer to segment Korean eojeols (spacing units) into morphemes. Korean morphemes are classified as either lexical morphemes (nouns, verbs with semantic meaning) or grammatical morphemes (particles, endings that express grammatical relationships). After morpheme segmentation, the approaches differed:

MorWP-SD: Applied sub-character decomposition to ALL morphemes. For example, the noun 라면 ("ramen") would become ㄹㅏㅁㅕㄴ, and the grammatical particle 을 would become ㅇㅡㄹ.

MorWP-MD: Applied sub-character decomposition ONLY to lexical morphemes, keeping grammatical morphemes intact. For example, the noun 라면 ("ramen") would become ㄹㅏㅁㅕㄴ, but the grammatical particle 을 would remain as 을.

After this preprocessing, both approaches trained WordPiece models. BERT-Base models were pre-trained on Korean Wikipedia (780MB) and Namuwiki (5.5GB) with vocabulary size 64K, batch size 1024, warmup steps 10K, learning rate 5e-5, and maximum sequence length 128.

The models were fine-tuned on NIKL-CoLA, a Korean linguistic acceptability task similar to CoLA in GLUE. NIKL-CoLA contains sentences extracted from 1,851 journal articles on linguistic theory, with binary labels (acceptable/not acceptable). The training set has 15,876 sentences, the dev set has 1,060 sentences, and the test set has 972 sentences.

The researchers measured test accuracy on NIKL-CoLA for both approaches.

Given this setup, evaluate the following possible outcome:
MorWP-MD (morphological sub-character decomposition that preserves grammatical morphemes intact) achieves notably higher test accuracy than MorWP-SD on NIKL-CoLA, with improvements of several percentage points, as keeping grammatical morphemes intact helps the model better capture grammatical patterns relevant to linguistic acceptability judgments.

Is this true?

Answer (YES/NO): NO